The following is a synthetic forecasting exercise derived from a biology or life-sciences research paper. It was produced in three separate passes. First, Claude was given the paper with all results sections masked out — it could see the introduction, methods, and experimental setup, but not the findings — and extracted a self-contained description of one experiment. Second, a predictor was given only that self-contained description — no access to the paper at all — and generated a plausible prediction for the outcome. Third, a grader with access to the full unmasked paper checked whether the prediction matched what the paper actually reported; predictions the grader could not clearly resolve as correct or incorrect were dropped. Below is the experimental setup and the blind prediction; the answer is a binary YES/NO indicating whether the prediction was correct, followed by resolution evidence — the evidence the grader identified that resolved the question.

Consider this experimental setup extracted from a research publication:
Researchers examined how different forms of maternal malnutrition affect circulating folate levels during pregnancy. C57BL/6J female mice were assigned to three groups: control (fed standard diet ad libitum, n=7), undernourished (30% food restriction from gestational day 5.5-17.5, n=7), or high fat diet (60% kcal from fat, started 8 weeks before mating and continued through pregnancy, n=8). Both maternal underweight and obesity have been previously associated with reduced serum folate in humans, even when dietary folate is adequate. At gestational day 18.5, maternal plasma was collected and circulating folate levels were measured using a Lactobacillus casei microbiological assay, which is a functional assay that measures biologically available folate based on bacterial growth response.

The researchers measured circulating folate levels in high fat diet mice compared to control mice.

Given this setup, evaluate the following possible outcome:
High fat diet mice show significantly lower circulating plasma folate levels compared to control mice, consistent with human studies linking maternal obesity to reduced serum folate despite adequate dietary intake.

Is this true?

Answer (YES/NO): YES